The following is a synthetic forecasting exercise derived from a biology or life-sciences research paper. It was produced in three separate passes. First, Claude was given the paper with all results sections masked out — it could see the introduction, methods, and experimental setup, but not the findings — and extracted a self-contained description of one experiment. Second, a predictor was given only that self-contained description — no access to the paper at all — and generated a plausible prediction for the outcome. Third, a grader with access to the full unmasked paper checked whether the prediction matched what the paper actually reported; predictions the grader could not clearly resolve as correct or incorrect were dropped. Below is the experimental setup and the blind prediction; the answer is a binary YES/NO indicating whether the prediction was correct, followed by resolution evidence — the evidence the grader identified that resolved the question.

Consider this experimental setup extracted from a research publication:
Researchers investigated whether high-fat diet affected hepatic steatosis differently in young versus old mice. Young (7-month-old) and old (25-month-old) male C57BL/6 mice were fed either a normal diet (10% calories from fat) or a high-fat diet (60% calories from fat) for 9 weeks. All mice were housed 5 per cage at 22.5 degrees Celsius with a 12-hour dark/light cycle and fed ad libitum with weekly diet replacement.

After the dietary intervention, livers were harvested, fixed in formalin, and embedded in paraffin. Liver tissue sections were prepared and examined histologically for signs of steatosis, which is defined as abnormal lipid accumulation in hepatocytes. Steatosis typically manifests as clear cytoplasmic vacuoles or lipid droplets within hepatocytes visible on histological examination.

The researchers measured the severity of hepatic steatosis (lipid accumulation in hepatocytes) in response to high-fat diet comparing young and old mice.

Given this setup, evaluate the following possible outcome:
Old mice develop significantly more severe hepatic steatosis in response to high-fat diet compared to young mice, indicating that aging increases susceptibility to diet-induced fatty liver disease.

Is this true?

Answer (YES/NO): YES